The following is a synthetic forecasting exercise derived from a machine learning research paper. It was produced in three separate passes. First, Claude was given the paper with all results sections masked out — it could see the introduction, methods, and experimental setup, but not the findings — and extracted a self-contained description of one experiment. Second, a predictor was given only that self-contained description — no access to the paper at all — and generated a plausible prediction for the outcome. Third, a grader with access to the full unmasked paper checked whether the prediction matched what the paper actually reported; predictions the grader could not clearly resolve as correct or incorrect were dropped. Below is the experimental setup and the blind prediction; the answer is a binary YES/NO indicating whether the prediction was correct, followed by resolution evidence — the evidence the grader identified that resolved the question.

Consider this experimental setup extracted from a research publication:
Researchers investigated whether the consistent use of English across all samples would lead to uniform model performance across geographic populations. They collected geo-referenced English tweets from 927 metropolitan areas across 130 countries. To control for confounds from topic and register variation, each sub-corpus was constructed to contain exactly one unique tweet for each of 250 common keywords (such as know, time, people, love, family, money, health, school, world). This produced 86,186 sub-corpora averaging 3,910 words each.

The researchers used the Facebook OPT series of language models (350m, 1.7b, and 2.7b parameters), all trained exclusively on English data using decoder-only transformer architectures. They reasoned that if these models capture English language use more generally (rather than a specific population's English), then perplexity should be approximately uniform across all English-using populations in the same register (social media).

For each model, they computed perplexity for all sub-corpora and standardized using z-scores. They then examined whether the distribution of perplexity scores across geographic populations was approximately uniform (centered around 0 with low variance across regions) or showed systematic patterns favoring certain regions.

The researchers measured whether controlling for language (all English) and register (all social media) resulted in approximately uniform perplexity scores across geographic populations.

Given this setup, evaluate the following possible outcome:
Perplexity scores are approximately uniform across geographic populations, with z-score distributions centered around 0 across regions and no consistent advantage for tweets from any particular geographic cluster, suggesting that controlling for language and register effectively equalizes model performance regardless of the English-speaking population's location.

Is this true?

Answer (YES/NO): NO